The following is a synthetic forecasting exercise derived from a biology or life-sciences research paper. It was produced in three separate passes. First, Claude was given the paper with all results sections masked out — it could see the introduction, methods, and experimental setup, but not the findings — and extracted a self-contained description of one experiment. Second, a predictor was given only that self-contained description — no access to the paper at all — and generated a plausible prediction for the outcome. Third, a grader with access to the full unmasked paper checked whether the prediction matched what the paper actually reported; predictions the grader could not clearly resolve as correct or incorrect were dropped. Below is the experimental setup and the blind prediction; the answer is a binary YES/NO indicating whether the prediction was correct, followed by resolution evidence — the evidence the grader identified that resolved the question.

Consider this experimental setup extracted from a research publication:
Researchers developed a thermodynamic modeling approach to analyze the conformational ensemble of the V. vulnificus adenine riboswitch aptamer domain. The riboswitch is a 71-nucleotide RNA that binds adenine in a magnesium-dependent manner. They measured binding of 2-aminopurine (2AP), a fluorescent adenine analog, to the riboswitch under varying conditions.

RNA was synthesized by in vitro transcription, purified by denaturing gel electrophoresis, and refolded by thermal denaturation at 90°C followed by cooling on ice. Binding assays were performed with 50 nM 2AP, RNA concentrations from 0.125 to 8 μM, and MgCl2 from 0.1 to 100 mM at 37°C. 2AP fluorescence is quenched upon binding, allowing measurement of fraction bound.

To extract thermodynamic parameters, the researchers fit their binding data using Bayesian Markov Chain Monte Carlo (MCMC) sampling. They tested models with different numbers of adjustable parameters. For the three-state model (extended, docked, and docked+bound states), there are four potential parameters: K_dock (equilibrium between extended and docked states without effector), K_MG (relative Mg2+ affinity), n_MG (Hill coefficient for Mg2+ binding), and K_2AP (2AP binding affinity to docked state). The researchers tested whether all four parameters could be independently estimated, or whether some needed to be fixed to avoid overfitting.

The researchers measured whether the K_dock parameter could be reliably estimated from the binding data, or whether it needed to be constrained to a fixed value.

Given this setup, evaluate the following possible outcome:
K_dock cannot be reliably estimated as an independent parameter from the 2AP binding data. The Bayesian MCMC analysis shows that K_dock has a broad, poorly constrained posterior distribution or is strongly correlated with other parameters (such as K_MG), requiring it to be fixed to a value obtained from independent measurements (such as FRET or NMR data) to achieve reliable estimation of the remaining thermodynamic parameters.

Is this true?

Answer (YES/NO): NO